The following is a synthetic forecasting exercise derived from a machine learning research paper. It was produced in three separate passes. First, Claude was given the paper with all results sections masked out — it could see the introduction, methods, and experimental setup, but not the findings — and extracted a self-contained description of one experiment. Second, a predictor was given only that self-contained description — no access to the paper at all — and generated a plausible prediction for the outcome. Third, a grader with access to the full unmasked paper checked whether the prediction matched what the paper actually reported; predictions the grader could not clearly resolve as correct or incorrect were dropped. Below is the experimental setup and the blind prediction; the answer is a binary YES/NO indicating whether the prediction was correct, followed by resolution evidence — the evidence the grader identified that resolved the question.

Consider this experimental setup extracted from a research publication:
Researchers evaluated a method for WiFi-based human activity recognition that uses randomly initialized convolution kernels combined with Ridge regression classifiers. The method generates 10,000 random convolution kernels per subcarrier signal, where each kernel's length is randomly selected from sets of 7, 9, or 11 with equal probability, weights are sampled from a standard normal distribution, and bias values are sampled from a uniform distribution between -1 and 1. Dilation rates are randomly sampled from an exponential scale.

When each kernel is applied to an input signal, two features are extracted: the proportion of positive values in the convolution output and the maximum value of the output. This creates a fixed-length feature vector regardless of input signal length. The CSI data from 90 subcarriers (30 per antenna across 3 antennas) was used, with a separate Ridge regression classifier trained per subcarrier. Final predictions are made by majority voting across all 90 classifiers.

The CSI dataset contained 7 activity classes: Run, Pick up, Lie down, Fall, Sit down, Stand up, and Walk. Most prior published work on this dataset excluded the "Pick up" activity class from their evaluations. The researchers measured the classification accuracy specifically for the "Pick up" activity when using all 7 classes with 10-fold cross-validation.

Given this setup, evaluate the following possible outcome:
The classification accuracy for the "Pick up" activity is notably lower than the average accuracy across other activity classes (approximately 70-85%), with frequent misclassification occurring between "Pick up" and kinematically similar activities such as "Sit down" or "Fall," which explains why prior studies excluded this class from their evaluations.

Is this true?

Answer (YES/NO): NO